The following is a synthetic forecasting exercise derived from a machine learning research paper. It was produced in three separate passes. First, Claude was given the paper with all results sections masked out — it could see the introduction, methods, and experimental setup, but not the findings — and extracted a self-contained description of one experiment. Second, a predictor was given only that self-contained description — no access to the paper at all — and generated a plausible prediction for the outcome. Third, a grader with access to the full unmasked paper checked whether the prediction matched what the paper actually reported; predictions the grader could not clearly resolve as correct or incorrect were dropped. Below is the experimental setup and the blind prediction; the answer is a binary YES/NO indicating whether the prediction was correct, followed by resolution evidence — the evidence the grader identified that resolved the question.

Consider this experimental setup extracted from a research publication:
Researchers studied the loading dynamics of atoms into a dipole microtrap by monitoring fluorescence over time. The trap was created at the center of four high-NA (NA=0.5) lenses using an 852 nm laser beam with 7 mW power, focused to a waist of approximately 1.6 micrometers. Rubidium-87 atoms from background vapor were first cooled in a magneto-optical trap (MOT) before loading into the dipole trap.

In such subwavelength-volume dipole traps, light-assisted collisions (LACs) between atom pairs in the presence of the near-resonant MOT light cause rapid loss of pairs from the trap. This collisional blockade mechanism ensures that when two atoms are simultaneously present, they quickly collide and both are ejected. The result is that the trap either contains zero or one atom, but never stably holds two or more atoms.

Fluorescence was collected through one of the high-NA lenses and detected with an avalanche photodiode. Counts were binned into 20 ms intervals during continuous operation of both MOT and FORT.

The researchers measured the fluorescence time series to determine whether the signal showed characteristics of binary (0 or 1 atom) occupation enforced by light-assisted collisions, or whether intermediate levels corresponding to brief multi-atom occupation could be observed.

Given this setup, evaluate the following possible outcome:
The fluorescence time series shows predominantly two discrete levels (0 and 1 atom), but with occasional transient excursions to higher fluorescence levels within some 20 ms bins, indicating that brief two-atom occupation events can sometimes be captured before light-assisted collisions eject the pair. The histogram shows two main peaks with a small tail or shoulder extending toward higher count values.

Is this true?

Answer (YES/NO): NO